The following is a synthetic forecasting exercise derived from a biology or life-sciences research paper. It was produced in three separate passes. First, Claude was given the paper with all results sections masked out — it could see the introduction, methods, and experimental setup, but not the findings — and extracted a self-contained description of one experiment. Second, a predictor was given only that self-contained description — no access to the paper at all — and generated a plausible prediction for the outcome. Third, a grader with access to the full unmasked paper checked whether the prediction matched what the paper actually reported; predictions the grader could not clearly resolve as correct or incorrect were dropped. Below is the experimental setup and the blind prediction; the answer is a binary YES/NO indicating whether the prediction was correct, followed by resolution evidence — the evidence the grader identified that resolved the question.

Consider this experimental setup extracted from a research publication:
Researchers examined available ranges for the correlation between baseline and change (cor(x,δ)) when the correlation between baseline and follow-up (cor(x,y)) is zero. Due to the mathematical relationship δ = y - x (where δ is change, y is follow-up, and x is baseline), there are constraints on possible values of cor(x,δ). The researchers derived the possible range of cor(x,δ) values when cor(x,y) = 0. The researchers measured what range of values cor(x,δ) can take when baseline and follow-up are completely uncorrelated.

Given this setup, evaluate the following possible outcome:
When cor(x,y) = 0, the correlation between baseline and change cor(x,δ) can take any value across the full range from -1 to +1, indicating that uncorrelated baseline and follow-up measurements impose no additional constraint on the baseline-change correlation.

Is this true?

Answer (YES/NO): NO